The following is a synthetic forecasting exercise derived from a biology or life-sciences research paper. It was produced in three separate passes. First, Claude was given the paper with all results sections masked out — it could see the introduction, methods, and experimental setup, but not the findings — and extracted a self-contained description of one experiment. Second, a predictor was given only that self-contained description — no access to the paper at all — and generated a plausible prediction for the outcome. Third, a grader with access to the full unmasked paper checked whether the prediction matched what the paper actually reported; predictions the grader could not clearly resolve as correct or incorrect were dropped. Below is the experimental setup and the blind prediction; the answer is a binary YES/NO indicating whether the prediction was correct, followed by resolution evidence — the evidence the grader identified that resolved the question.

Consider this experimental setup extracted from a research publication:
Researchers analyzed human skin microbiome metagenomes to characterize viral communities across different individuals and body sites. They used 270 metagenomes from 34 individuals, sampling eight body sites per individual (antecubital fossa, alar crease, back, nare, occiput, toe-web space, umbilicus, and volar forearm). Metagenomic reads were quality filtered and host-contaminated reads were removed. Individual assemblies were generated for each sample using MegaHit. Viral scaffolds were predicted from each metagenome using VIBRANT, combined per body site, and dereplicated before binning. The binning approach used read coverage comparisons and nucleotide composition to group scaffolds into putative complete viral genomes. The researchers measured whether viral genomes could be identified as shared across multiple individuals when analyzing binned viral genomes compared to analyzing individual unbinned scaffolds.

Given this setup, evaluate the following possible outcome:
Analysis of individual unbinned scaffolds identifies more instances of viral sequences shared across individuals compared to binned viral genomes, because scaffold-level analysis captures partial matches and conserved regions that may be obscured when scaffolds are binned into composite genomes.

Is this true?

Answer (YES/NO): NO